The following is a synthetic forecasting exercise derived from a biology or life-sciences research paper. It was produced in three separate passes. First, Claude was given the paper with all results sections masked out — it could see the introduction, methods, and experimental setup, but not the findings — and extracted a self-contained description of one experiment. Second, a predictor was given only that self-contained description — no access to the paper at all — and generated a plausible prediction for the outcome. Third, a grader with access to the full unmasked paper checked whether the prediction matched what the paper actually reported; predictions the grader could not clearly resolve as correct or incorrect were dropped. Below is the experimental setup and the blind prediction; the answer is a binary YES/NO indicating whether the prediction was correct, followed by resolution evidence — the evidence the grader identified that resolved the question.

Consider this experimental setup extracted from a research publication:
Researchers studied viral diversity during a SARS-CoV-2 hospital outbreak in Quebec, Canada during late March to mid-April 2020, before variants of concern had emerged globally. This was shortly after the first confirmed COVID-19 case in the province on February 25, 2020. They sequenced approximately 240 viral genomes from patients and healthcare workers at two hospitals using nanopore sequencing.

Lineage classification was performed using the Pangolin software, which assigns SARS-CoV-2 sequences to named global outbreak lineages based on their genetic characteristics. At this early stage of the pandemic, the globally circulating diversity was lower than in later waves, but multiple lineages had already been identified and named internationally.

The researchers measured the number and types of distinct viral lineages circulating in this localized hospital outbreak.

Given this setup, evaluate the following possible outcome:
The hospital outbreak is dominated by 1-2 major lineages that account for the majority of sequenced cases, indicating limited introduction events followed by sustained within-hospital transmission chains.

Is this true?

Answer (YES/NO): YES